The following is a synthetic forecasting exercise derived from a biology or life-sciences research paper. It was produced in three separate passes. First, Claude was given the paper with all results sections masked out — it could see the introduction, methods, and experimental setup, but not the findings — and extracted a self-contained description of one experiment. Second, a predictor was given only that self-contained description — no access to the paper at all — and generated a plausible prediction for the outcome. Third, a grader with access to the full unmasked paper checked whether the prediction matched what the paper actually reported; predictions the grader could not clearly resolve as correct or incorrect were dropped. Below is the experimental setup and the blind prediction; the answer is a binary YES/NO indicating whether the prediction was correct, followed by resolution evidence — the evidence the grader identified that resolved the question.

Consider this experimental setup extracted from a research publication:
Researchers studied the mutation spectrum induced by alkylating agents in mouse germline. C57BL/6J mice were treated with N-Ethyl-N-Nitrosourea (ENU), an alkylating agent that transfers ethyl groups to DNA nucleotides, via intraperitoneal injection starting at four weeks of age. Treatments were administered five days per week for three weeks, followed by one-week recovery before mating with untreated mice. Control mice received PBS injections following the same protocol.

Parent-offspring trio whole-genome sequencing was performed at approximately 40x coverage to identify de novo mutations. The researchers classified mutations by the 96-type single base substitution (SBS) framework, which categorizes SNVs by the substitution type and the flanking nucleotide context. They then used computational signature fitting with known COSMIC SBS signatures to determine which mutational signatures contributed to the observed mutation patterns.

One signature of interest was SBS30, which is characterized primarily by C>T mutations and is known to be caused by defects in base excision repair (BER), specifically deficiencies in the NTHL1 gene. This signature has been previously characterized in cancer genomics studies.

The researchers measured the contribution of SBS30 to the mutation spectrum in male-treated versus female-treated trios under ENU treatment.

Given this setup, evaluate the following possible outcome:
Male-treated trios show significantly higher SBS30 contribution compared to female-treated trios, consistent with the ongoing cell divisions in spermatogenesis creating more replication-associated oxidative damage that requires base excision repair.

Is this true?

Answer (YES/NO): NO